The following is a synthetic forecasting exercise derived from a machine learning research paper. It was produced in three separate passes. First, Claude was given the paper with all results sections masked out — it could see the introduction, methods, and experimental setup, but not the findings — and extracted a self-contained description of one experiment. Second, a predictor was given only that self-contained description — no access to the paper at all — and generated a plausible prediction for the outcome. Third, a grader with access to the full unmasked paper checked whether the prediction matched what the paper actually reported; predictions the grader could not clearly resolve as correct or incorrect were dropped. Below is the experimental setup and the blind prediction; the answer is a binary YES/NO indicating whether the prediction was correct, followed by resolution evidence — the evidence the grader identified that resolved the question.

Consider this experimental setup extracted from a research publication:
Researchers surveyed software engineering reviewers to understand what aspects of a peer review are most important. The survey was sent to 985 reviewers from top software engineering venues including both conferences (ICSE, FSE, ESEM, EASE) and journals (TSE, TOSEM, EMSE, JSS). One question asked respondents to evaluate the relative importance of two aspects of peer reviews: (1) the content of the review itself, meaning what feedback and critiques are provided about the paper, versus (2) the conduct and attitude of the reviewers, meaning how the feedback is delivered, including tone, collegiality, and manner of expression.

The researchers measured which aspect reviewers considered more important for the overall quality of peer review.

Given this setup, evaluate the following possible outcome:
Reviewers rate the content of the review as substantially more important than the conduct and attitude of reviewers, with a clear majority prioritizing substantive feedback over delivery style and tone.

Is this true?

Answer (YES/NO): YES